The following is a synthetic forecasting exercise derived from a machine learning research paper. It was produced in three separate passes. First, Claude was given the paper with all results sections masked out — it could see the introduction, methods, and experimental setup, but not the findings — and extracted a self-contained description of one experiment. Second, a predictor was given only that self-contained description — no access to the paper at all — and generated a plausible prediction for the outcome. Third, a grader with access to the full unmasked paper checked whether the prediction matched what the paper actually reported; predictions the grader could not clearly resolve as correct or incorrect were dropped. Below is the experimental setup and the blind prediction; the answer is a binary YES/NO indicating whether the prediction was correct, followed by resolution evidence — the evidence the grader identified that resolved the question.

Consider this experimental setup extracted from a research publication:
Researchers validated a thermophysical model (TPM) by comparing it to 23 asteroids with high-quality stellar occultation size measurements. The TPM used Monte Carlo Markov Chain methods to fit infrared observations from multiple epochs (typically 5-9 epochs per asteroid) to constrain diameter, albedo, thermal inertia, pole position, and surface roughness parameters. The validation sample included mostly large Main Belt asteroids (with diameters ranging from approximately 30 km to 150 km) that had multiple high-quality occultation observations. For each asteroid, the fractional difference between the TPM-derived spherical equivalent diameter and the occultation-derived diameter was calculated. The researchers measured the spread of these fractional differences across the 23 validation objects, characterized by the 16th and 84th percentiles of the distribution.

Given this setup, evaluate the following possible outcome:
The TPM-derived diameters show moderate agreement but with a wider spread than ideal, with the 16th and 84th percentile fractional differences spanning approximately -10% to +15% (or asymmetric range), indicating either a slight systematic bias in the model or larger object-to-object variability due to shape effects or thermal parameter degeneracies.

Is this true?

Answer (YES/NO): NO